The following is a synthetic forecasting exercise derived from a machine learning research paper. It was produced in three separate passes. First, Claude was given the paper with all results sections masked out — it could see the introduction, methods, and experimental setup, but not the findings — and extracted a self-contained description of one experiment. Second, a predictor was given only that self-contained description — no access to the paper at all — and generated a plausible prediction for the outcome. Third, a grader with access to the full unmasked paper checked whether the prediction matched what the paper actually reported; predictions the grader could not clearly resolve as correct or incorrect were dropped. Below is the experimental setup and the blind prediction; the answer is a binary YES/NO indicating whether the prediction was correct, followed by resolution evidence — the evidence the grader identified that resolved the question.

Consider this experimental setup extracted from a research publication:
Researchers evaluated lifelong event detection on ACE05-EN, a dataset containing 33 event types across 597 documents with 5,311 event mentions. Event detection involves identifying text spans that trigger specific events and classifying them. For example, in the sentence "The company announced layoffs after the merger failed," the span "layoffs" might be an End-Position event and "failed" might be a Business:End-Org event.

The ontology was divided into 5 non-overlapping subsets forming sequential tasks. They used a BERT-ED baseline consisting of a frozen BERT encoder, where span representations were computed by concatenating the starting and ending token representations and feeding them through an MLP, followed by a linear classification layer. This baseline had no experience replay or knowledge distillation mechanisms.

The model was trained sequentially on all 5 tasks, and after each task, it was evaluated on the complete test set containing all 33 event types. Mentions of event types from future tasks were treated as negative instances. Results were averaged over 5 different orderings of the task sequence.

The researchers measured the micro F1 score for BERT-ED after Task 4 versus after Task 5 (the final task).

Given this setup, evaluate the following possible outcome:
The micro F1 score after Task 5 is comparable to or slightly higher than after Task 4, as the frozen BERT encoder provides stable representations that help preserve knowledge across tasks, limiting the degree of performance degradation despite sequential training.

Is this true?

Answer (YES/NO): NO